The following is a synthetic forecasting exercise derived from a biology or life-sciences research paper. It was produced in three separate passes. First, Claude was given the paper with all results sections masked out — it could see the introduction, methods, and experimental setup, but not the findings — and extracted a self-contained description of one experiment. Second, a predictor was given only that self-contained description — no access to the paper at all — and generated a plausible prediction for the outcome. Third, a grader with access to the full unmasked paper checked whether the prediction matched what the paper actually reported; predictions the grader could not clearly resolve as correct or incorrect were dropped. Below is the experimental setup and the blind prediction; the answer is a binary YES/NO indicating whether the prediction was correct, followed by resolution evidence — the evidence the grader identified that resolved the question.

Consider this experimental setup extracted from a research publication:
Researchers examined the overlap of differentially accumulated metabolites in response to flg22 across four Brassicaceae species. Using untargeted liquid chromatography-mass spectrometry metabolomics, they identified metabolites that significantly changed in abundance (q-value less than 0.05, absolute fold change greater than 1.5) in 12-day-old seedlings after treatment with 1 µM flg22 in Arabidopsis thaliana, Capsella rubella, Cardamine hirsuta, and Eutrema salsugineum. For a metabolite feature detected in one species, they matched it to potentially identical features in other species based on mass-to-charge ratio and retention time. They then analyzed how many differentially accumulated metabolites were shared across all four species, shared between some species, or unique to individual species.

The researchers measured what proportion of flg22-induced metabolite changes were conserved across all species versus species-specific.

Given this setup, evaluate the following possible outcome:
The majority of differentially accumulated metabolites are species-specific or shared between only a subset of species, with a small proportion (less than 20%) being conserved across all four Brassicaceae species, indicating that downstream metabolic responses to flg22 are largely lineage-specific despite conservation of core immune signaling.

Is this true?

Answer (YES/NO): YES